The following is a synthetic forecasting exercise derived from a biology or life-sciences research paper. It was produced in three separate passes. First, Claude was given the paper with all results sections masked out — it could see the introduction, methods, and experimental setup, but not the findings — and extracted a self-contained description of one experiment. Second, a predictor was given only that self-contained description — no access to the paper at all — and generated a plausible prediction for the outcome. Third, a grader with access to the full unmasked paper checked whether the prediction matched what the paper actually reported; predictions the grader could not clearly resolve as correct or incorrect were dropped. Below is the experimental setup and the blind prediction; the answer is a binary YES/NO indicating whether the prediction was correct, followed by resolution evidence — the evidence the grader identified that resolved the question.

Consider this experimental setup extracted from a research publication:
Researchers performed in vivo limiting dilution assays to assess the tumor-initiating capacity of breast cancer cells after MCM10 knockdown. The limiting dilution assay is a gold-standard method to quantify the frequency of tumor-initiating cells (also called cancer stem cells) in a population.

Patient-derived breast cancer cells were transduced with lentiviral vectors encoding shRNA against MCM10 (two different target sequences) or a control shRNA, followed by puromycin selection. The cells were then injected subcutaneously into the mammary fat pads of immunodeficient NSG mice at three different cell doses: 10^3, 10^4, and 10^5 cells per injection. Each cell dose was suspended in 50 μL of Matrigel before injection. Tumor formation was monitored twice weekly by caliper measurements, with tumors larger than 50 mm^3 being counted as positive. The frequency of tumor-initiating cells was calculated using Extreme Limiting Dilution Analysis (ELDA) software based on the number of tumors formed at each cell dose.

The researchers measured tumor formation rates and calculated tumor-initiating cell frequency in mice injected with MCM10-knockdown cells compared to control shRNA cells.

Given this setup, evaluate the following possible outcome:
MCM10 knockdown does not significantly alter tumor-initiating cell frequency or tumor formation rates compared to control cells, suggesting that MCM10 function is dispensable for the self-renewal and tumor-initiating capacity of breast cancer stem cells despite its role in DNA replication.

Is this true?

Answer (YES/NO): NO